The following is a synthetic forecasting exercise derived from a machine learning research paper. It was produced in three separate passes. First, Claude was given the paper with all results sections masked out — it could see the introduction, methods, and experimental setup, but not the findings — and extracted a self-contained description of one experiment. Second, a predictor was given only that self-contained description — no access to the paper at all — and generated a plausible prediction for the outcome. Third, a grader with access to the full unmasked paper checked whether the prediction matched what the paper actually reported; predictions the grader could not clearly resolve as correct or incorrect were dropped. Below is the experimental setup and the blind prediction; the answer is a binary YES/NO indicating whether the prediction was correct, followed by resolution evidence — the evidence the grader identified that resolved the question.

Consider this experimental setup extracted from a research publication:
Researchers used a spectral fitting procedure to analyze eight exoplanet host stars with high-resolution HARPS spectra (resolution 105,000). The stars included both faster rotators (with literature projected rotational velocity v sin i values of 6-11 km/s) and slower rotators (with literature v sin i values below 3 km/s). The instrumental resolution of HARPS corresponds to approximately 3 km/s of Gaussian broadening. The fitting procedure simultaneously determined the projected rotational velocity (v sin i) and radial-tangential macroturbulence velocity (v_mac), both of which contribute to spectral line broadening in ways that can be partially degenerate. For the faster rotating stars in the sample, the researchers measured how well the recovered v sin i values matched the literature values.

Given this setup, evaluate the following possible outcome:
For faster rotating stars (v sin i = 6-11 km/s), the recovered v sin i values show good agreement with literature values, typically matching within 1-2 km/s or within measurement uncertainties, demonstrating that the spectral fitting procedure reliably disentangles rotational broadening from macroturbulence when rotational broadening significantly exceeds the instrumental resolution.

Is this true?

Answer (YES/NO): NO